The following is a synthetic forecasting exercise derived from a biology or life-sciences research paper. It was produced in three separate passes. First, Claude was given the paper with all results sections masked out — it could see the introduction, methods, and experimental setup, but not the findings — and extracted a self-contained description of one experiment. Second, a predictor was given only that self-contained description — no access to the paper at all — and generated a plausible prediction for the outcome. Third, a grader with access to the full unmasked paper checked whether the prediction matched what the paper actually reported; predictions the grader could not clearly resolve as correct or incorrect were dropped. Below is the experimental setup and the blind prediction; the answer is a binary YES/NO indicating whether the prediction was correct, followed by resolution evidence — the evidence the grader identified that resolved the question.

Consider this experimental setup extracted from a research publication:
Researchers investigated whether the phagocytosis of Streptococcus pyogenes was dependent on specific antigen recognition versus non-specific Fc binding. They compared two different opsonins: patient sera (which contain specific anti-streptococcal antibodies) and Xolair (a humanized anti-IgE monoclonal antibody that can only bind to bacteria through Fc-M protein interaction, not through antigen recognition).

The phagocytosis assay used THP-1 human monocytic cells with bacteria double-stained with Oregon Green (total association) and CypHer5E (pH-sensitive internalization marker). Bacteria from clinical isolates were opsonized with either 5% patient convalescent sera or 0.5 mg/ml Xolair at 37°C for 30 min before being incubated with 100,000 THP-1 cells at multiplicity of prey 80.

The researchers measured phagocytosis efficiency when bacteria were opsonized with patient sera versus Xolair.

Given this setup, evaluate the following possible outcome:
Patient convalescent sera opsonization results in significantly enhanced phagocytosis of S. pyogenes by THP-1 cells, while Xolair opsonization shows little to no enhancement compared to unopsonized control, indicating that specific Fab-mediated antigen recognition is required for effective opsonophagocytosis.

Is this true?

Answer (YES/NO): NO